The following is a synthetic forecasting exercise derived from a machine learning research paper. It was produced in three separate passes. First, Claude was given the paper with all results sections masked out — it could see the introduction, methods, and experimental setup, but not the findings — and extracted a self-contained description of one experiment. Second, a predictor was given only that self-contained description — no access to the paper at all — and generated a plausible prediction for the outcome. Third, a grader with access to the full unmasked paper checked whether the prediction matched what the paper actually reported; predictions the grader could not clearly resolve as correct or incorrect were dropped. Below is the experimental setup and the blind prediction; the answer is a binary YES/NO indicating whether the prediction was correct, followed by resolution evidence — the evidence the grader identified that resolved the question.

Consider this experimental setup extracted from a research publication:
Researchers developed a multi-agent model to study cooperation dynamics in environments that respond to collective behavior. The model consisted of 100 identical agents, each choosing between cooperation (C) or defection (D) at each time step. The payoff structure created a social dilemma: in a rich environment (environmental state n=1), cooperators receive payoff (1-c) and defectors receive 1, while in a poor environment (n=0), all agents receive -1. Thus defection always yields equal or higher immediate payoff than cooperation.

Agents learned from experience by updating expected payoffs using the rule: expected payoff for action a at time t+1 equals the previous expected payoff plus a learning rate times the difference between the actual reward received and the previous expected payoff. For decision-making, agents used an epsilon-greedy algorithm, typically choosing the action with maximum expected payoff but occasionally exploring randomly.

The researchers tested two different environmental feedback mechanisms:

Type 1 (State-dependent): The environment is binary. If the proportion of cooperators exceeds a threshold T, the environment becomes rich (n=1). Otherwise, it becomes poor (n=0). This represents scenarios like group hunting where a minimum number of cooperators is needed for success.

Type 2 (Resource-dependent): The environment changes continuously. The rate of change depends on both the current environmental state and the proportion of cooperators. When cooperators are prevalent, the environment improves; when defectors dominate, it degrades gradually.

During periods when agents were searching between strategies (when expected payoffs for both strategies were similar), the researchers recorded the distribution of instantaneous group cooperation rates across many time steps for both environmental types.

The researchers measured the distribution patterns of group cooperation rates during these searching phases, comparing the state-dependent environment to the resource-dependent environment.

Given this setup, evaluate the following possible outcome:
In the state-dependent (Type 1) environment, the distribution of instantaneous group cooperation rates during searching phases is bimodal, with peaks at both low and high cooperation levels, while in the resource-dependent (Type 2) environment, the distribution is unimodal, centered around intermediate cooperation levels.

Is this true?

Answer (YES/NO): NO